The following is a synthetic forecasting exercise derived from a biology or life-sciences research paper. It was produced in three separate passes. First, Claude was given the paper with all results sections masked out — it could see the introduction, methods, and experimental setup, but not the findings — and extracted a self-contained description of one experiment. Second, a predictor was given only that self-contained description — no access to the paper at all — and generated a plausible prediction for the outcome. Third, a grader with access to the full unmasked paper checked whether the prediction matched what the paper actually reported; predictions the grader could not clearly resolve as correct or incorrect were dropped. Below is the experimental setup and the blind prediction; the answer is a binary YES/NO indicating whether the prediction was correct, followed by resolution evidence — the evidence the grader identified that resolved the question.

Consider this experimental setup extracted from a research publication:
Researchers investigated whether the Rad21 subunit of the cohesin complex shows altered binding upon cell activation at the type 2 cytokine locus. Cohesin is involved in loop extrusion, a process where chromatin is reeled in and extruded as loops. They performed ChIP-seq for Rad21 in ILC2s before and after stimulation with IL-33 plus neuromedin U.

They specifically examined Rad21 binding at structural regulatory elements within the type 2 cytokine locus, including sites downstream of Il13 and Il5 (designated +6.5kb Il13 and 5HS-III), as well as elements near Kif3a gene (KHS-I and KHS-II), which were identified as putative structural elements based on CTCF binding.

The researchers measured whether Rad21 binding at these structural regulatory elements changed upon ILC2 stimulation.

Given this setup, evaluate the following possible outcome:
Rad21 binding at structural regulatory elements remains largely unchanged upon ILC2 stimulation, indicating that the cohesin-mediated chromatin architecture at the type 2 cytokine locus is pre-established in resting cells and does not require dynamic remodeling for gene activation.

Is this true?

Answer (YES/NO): YES